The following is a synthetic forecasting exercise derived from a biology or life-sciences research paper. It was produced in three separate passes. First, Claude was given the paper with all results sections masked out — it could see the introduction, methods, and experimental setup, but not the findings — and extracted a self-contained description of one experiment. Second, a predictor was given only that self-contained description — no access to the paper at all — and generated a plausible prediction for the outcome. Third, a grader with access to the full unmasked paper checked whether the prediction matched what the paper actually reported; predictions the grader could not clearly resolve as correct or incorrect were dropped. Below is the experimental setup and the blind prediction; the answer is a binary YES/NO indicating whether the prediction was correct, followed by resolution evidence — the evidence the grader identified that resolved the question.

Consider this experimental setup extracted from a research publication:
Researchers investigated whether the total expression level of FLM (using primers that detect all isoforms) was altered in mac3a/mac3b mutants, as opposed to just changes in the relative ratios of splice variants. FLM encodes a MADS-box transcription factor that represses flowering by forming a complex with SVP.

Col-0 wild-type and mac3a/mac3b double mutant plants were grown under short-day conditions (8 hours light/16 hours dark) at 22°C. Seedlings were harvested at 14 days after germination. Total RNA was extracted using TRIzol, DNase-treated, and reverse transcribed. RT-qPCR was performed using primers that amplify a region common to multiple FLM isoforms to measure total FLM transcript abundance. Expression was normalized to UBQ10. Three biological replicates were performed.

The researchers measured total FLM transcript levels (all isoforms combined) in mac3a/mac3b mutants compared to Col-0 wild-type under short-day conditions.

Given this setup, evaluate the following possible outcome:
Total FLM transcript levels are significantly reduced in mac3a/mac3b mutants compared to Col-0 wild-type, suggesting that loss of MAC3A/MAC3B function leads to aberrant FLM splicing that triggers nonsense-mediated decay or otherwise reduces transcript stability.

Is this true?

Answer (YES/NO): NO